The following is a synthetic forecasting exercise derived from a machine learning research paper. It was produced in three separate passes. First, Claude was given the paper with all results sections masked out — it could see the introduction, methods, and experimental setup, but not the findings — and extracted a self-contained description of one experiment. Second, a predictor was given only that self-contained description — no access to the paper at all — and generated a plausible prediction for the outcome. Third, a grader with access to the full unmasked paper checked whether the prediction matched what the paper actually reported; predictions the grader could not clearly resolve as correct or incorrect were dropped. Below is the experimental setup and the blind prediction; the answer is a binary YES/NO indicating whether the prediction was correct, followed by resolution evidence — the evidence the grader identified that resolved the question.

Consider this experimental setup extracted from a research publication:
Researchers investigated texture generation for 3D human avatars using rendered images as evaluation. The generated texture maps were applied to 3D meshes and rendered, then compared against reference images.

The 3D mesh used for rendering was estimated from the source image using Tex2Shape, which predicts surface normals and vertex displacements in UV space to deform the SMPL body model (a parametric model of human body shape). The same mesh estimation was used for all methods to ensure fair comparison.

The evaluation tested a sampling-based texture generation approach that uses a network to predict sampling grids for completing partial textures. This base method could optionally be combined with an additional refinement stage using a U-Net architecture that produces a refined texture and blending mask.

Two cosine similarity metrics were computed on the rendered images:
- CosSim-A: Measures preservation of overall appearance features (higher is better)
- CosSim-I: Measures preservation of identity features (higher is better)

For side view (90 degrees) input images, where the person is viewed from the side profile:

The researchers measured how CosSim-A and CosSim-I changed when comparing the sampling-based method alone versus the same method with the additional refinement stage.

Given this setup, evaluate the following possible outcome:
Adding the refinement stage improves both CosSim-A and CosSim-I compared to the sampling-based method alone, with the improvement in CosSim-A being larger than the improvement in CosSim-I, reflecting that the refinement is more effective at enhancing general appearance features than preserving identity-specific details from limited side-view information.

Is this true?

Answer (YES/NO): NO